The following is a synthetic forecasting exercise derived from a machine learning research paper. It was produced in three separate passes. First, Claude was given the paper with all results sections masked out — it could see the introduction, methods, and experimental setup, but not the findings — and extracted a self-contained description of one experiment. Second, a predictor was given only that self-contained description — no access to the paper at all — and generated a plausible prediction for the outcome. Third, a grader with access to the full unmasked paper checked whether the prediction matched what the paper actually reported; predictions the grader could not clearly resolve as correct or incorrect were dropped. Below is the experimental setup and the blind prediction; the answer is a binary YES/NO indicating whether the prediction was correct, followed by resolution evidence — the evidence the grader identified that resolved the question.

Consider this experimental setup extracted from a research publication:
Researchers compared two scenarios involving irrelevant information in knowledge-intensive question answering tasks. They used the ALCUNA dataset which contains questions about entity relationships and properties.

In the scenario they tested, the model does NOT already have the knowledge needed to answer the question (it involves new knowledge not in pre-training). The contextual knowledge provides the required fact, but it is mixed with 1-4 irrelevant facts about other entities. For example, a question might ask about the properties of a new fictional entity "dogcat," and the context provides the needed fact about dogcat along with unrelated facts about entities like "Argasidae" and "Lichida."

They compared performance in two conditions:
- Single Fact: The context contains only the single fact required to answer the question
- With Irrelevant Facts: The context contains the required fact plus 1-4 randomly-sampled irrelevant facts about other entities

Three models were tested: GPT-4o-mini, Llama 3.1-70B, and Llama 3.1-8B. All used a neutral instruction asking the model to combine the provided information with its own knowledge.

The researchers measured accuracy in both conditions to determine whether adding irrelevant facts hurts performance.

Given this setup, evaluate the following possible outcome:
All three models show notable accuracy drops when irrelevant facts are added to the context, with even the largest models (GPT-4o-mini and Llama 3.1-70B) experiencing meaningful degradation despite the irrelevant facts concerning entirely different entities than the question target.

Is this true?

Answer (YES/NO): NO